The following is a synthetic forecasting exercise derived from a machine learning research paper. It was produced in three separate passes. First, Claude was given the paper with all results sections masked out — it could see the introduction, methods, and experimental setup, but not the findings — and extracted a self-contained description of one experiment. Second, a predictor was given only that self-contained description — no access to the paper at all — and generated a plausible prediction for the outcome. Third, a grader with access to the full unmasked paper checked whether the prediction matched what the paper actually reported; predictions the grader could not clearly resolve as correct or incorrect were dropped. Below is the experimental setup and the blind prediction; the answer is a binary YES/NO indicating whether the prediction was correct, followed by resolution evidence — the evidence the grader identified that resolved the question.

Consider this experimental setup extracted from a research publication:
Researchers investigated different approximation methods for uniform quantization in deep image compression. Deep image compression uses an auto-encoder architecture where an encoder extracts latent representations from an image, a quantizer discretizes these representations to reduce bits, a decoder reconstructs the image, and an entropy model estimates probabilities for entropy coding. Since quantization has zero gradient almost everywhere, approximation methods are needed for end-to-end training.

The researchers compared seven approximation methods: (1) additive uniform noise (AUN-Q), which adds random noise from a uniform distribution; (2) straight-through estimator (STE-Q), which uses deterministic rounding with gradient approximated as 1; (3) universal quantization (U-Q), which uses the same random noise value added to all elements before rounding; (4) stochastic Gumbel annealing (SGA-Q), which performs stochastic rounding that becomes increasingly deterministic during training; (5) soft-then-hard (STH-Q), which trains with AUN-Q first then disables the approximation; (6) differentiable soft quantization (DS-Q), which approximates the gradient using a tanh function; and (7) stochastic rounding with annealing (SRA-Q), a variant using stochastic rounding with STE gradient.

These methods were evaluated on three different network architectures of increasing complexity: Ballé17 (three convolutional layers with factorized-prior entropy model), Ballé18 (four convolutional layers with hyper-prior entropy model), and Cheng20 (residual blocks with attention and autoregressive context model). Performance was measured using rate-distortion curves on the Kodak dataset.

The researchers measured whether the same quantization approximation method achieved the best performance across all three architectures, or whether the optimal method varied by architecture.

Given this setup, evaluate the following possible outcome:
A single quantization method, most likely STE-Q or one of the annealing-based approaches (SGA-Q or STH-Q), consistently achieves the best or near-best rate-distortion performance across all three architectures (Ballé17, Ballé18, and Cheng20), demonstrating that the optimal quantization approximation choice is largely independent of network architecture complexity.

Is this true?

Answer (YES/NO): NO